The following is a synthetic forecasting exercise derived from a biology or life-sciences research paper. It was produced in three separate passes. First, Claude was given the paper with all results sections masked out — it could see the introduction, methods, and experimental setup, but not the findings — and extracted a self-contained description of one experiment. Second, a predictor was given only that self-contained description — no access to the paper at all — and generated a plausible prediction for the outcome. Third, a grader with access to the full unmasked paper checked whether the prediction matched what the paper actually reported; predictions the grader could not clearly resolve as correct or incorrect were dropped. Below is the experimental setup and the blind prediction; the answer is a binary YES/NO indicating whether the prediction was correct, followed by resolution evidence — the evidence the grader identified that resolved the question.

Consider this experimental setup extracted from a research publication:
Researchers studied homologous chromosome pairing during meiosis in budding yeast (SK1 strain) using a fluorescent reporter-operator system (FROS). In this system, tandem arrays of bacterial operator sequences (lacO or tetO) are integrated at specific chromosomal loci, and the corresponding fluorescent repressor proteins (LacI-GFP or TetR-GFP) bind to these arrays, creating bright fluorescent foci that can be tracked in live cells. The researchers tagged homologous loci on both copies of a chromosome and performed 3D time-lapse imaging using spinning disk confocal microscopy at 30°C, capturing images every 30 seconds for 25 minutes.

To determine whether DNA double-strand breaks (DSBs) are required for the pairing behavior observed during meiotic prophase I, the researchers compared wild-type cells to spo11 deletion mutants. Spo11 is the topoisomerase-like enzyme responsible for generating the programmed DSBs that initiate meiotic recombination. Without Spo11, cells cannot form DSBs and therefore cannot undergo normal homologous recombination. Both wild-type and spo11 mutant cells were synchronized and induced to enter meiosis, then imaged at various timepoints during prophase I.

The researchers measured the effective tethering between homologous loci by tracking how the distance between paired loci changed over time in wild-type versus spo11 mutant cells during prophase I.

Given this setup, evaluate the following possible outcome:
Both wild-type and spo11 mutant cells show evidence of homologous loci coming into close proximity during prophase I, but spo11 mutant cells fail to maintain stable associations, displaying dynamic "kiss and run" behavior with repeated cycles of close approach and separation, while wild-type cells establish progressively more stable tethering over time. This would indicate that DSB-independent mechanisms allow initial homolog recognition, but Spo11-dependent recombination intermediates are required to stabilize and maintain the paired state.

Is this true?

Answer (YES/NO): NO